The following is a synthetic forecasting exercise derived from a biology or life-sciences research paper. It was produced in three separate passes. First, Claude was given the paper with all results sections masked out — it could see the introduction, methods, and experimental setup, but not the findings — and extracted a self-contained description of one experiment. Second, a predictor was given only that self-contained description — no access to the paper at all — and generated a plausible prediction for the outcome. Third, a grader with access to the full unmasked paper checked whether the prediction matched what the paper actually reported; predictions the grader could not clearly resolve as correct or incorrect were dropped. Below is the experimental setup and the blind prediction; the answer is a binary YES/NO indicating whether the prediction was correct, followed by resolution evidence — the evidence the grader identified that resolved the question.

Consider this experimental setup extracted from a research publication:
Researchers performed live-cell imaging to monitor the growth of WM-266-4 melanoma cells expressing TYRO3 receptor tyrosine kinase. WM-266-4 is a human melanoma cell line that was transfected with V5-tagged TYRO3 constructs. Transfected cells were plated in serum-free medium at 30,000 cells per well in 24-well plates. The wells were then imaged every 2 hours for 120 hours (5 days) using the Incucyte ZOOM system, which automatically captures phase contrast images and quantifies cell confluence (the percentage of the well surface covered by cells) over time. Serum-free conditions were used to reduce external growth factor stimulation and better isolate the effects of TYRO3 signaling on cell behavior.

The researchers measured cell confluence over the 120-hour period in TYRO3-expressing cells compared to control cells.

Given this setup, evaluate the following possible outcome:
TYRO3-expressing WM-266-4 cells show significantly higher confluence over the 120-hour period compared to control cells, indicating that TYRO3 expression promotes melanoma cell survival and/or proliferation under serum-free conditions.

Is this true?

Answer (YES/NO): YES